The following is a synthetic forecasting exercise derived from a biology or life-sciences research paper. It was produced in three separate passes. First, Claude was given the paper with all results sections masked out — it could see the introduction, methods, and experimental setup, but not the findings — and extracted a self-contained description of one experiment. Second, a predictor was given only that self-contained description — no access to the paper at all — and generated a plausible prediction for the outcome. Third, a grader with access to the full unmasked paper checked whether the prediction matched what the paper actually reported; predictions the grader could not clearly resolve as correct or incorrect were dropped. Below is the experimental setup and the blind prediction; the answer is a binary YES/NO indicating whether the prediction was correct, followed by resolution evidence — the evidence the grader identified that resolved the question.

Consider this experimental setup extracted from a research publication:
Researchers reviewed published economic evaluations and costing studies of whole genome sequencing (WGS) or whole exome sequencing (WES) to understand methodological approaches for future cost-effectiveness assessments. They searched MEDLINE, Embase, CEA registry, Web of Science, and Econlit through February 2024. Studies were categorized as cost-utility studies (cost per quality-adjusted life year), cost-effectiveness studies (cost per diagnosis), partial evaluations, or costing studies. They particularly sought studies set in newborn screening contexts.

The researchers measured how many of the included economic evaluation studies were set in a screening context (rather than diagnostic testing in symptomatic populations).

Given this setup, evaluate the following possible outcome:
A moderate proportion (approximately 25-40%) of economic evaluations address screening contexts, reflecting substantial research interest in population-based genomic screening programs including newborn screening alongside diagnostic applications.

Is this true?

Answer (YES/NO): NO